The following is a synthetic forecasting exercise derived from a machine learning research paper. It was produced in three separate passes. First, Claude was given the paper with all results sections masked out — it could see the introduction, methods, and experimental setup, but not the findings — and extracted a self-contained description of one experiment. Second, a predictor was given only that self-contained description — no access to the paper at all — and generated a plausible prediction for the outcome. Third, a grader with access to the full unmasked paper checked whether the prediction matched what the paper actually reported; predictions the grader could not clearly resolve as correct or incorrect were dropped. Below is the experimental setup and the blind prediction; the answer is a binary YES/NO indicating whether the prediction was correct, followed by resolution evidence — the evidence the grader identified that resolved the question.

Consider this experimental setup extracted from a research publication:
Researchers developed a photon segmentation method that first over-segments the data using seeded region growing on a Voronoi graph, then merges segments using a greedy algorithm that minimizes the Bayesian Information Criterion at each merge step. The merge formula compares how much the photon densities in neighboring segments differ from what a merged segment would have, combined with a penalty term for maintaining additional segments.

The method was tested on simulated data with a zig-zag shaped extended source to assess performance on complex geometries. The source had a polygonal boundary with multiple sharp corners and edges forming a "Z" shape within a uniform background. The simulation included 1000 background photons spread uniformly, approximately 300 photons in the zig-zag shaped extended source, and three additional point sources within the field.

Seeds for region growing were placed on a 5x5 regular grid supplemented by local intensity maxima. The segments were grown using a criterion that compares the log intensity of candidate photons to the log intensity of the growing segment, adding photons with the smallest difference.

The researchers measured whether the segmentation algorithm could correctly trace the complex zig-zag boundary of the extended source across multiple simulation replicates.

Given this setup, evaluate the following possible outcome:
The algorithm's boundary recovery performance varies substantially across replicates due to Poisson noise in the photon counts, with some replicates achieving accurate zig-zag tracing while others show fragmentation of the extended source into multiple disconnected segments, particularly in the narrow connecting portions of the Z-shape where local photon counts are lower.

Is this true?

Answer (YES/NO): NO